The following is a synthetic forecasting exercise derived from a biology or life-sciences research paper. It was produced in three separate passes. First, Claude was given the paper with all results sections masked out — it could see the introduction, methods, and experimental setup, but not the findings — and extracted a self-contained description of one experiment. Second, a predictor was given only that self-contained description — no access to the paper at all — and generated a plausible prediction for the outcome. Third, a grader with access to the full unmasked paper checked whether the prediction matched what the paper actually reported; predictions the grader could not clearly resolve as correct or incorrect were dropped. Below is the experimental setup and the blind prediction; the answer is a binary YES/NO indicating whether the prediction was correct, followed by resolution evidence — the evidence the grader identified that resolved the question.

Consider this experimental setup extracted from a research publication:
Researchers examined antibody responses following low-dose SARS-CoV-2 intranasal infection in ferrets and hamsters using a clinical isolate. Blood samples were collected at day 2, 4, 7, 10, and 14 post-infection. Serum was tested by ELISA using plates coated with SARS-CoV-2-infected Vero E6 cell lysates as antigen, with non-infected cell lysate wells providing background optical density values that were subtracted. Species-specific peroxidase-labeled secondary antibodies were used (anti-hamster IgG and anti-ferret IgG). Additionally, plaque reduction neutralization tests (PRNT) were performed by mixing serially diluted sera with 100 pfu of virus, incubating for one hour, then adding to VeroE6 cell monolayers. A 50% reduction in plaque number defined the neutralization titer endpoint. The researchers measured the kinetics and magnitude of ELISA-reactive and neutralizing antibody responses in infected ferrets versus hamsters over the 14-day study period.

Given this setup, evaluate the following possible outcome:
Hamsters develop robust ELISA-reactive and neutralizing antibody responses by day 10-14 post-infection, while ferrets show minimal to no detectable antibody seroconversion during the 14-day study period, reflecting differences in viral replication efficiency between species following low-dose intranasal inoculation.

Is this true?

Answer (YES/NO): NO